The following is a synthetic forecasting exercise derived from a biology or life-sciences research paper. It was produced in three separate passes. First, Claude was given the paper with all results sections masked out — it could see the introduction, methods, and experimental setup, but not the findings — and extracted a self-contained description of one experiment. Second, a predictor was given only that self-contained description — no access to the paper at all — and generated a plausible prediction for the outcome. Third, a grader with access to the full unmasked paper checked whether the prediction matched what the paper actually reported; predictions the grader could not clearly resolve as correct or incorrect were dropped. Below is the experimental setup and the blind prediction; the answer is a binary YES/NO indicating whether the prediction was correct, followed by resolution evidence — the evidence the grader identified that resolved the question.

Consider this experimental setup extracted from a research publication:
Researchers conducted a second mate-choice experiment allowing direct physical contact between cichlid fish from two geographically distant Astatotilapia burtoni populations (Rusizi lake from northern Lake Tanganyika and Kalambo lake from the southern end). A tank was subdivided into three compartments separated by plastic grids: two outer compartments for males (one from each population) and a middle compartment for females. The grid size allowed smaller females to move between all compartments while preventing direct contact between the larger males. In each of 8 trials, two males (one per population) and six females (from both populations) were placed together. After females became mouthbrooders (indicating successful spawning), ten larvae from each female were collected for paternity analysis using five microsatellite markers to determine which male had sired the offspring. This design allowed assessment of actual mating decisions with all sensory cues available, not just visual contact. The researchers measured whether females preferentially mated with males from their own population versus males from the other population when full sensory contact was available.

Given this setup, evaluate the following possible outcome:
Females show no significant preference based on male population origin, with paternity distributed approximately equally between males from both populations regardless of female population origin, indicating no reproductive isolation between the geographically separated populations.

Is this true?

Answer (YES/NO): NO